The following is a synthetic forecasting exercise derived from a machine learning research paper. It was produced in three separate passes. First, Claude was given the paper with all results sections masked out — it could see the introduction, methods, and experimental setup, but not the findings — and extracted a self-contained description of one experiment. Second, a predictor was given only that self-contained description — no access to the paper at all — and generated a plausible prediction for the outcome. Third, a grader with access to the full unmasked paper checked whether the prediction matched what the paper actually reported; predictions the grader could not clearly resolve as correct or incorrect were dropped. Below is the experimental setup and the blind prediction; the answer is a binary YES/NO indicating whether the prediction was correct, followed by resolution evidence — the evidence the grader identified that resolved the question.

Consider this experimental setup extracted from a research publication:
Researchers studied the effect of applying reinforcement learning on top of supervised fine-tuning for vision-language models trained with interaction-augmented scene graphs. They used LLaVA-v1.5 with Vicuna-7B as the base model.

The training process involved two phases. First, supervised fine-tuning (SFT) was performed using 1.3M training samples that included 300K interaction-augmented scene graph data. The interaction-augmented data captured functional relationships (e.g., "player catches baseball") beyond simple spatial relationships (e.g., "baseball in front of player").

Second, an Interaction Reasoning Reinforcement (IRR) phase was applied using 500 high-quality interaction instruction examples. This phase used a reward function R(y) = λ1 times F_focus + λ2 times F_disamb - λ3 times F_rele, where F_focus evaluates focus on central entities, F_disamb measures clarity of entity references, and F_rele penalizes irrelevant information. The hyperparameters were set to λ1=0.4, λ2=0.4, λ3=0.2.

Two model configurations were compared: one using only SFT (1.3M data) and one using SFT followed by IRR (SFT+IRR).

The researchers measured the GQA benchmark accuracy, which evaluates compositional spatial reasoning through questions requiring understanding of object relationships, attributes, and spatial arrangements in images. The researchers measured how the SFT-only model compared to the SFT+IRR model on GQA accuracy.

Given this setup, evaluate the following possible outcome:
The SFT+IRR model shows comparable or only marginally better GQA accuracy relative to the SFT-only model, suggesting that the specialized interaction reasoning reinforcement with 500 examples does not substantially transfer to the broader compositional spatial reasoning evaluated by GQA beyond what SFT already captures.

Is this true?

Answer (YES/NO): NO